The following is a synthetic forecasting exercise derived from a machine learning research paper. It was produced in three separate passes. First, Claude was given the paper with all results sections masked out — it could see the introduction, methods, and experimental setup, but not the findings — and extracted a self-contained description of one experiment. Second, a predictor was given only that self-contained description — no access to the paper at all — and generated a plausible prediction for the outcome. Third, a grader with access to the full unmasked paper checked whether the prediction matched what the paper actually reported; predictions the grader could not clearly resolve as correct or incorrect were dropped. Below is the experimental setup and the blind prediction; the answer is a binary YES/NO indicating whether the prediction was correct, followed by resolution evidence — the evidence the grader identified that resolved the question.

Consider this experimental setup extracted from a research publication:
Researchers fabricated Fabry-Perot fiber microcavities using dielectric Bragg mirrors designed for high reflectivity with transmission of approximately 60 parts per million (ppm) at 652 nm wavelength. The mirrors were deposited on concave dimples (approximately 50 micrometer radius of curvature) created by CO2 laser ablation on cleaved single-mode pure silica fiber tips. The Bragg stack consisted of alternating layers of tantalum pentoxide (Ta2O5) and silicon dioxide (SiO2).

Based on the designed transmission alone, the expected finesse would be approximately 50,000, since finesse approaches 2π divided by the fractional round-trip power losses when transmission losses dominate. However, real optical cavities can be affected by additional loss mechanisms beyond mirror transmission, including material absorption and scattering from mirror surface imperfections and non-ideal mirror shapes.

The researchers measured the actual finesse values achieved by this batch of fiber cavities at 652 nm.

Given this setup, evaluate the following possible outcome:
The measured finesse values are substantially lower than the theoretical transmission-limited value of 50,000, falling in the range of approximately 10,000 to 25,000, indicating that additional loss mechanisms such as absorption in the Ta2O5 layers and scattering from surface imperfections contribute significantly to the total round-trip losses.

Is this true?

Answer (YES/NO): YES